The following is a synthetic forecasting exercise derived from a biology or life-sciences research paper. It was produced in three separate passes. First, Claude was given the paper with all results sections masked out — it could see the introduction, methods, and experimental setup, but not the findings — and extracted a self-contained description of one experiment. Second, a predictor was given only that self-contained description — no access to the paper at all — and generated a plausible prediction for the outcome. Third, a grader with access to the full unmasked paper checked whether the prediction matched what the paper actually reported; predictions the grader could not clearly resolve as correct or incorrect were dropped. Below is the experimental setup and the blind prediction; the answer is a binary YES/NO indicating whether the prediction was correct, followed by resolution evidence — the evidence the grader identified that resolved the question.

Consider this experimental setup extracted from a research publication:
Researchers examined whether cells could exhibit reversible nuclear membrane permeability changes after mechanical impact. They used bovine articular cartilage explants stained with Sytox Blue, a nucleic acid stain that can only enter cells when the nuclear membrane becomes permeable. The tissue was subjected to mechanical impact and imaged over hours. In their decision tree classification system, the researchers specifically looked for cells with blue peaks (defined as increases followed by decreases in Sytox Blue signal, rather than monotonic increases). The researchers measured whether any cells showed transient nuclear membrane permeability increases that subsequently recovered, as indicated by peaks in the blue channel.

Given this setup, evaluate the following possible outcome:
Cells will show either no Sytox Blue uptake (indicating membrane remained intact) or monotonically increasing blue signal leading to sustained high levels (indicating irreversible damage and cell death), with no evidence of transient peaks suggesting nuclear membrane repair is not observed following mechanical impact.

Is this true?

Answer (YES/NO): NO